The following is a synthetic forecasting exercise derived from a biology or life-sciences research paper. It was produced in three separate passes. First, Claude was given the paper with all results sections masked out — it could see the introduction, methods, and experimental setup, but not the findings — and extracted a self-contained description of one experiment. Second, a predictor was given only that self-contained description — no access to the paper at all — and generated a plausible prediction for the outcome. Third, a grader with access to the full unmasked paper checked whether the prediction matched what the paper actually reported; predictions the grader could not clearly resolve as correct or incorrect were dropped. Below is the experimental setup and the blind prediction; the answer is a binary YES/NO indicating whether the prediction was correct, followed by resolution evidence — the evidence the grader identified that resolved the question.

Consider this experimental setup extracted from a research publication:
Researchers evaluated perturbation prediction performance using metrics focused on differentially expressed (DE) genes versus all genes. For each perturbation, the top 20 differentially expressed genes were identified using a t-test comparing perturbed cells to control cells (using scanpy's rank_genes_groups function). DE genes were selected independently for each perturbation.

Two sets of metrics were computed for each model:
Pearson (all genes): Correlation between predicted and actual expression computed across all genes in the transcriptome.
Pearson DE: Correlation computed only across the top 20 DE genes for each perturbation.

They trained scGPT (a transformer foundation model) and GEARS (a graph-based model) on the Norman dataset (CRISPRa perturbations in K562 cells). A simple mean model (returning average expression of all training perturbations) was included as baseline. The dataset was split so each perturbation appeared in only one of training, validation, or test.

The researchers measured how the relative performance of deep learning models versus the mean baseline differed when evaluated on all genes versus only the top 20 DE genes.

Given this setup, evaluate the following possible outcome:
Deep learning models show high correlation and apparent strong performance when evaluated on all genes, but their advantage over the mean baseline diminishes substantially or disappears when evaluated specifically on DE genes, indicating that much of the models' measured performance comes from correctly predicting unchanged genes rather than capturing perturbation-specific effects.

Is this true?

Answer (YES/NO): NO